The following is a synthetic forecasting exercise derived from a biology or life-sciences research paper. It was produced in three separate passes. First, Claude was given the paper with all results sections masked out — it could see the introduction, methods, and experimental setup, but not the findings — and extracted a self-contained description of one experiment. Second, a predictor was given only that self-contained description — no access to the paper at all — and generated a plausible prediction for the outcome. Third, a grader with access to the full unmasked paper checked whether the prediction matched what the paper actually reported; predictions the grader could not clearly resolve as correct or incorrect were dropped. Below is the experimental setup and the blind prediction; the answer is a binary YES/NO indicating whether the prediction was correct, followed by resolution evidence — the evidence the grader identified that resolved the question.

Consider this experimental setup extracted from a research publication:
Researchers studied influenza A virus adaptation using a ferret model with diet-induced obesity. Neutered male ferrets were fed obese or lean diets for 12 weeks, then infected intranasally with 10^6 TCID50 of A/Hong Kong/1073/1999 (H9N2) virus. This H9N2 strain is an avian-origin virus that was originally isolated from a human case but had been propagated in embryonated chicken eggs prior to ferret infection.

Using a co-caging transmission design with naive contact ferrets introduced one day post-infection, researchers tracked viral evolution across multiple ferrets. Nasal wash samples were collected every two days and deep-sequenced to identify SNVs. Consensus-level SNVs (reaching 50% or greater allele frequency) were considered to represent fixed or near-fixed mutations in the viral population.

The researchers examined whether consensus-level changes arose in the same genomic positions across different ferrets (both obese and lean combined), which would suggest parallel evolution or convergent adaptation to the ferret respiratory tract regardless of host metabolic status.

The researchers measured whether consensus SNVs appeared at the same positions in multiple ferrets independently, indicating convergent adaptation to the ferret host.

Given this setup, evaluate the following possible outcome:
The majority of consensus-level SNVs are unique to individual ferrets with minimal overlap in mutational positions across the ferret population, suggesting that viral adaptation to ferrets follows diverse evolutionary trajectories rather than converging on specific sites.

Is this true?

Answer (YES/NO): NO